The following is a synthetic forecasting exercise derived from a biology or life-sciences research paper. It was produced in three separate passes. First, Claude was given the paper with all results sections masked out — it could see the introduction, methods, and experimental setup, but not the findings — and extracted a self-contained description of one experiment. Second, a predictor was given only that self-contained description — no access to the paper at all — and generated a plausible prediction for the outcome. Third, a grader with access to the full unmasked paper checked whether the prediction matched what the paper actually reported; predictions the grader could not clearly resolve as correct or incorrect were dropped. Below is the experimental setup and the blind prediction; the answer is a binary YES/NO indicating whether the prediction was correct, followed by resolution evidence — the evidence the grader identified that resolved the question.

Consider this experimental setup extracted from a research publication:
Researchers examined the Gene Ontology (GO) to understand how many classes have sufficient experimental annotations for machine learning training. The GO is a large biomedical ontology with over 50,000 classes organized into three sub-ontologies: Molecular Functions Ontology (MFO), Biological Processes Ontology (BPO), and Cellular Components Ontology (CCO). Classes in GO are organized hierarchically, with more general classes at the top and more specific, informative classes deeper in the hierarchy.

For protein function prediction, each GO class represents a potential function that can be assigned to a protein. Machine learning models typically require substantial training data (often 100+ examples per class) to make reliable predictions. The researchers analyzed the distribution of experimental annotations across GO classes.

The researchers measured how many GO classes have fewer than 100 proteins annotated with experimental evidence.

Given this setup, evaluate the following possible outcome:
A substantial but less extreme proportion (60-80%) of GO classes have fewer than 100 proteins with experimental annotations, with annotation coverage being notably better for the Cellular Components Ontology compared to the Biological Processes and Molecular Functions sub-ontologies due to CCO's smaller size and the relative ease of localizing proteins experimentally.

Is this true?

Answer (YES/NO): NO